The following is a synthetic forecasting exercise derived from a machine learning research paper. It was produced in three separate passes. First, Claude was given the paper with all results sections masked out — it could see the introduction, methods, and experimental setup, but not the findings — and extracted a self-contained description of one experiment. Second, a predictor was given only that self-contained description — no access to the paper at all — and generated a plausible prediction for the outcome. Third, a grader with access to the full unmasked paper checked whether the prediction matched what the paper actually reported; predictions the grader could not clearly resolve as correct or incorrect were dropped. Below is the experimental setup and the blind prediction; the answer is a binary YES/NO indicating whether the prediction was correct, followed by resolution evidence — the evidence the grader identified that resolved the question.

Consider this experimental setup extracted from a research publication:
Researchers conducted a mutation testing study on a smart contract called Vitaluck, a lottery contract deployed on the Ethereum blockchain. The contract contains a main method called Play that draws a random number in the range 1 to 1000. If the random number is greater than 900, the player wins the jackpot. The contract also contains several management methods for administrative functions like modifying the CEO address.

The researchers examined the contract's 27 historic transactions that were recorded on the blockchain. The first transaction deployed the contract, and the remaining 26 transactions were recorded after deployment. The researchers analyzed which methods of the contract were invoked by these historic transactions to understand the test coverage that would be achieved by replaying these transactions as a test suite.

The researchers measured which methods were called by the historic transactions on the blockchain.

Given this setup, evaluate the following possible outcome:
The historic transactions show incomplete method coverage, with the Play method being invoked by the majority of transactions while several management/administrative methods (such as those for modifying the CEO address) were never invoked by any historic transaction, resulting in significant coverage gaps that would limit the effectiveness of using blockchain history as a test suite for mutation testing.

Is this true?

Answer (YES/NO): YES